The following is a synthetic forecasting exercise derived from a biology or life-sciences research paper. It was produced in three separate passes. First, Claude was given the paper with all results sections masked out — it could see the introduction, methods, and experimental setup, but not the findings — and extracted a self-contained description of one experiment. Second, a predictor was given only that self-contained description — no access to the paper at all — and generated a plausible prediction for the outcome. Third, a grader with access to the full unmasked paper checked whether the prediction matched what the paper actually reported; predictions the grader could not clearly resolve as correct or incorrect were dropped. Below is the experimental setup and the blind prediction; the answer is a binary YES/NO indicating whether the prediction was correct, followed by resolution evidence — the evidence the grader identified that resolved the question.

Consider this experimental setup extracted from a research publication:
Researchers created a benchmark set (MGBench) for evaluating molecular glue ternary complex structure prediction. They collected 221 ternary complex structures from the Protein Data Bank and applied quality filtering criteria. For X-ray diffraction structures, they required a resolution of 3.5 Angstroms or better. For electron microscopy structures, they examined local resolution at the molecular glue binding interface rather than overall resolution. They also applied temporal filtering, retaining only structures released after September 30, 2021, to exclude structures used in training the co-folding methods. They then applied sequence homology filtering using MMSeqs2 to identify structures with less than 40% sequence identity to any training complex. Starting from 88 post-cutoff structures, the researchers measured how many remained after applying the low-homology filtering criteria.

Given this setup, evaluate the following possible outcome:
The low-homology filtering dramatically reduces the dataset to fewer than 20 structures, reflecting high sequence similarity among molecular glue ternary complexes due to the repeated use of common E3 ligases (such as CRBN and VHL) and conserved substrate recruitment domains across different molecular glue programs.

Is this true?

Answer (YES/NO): NO